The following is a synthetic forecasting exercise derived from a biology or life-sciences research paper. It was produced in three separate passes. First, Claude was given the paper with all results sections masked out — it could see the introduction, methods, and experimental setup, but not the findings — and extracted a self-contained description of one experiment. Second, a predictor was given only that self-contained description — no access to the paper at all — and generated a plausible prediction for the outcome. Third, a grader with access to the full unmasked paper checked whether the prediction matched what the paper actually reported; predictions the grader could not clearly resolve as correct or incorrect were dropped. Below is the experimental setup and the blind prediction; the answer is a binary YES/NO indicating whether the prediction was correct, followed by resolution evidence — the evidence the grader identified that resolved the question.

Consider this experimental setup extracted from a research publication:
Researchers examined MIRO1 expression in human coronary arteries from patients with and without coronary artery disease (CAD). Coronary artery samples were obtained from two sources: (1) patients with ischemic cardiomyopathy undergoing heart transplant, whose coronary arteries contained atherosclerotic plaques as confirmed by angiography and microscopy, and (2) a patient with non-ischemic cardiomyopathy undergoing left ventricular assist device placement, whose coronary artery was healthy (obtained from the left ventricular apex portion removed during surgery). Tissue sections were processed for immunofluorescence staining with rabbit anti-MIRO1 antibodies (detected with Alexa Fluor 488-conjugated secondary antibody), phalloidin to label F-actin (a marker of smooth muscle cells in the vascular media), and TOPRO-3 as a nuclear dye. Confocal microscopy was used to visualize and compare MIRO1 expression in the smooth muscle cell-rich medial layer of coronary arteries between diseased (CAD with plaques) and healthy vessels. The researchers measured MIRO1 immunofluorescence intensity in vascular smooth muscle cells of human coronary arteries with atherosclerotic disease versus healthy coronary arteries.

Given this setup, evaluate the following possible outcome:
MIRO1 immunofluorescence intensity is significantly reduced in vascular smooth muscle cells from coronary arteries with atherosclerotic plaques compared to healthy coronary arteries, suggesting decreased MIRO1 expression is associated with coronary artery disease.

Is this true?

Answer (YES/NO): NO